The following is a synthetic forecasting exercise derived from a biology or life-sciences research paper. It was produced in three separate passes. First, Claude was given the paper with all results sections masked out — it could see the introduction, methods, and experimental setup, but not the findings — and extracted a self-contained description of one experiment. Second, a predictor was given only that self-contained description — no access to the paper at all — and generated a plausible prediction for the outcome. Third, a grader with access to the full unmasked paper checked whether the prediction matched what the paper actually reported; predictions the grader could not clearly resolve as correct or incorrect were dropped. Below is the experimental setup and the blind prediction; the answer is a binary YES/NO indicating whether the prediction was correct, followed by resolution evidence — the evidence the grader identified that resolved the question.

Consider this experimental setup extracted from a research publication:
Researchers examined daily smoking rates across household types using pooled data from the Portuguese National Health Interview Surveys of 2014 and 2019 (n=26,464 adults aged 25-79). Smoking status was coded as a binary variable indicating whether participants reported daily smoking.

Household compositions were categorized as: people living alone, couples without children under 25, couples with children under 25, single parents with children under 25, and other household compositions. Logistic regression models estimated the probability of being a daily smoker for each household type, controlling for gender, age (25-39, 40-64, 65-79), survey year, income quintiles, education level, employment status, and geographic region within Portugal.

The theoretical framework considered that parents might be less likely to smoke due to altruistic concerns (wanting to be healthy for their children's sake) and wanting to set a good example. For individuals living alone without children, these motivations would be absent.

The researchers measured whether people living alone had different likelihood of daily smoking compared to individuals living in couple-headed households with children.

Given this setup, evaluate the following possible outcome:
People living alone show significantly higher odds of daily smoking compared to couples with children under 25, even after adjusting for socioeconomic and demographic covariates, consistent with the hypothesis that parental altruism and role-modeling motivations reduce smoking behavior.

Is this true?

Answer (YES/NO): YES